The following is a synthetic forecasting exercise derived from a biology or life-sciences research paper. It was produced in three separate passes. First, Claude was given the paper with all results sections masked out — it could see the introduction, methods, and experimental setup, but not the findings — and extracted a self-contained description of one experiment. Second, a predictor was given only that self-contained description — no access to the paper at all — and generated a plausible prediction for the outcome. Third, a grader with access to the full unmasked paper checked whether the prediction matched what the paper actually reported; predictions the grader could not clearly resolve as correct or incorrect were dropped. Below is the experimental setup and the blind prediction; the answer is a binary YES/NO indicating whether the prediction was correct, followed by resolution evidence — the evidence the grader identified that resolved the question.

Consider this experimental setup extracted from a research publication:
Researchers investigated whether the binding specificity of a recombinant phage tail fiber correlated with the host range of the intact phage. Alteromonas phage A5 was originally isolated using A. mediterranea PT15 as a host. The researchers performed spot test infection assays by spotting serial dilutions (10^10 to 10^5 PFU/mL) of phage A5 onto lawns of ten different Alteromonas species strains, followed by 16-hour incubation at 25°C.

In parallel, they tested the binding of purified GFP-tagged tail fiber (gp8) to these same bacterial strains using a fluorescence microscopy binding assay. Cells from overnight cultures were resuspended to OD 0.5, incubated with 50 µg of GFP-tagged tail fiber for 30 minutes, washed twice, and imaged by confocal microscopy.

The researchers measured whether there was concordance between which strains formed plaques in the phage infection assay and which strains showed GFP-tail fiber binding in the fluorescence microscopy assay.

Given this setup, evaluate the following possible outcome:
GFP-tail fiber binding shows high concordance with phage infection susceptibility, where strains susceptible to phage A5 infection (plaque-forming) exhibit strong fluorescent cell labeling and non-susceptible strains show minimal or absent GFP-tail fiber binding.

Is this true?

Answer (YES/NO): YES